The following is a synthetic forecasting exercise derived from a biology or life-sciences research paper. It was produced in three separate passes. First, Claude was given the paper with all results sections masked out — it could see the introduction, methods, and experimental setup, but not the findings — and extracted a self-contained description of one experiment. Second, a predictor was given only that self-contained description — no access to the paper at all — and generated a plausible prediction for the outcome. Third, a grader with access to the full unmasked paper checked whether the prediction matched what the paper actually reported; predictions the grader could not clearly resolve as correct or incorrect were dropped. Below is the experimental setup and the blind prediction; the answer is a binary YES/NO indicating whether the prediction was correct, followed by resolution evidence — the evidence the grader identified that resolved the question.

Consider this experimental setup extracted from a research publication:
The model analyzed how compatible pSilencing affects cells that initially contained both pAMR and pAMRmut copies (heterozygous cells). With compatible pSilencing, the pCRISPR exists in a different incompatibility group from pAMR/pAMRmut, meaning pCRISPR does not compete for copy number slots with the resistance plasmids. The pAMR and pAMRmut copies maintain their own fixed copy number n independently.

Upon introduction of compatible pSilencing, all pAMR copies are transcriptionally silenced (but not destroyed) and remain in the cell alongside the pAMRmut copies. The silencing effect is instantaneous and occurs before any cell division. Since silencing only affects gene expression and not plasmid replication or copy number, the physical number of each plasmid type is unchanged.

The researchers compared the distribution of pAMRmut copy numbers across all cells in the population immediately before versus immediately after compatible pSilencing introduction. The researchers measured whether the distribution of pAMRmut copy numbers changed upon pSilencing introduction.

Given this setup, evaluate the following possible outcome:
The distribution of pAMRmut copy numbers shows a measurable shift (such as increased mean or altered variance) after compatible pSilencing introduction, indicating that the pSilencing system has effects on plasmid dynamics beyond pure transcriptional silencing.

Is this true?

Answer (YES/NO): NO